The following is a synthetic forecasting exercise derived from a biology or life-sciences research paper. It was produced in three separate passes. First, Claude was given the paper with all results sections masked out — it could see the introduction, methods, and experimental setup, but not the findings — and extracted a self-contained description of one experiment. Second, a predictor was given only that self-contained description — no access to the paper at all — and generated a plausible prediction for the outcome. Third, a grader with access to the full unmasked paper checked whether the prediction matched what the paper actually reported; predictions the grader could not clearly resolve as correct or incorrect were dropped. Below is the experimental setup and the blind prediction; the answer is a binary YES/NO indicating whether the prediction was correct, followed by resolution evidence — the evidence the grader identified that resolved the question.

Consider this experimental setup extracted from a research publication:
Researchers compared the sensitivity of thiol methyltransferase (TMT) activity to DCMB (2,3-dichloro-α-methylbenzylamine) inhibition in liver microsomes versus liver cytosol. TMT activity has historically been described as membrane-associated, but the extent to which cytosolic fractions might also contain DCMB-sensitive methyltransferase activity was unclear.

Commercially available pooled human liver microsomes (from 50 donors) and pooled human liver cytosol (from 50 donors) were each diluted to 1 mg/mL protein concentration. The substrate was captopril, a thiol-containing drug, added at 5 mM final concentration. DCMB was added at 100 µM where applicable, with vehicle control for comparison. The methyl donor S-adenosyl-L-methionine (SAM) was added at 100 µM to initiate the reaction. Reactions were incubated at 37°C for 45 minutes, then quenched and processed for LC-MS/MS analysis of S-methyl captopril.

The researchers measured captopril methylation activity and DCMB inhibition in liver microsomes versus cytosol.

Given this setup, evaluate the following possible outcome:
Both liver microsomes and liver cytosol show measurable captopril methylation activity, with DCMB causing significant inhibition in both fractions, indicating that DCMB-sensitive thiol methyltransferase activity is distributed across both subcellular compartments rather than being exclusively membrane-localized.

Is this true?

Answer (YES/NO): YES